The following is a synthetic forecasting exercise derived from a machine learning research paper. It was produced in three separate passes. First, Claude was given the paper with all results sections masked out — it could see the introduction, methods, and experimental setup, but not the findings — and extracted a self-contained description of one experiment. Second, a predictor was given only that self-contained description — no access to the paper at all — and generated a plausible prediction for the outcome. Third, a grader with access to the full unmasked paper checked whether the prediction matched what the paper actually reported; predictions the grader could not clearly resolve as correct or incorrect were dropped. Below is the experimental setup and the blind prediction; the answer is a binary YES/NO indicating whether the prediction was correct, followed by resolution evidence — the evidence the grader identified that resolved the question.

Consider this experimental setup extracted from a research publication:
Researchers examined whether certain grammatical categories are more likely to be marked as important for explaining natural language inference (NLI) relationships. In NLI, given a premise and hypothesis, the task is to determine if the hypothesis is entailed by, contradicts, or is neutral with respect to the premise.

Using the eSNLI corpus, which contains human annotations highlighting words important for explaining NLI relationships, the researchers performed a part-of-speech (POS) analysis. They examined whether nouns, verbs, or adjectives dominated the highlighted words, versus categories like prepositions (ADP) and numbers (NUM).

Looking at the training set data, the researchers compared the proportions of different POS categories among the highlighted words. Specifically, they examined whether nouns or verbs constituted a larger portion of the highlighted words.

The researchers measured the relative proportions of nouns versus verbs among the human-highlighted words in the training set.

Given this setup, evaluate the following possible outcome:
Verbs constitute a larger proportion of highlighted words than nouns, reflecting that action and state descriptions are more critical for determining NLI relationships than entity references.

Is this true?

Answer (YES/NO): NO